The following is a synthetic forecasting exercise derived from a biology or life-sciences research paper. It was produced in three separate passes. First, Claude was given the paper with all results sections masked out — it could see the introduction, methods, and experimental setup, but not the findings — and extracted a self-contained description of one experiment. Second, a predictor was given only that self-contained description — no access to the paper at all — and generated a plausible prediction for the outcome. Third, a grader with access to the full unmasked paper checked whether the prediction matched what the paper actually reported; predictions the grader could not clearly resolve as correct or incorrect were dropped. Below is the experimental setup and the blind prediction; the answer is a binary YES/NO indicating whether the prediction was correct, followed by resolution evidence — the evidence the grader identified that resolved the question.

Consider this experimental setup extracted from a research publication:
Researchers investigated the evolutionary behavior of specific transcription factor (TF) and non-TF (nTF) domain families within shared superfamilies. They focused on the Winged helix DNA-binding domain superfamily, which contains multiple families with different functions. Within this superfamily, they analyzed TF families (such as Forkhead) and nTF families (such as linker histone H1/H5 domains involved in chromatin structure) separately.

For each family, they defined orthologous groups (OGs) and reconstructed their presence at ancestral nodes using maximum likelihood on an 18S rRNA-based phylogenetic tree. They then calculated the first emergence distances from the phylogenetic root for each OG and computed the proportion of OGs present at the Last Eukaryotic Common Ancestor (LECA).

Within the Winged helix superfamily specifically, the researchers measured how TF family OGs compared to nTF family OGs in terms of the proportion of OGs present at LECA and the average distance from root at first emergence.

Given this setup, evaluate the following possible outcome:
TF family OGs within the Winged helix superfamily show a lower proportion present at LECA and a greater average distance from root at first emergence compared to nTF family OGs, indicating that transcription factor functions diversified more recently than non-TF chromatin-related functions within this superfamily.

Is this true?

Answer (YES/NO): YES